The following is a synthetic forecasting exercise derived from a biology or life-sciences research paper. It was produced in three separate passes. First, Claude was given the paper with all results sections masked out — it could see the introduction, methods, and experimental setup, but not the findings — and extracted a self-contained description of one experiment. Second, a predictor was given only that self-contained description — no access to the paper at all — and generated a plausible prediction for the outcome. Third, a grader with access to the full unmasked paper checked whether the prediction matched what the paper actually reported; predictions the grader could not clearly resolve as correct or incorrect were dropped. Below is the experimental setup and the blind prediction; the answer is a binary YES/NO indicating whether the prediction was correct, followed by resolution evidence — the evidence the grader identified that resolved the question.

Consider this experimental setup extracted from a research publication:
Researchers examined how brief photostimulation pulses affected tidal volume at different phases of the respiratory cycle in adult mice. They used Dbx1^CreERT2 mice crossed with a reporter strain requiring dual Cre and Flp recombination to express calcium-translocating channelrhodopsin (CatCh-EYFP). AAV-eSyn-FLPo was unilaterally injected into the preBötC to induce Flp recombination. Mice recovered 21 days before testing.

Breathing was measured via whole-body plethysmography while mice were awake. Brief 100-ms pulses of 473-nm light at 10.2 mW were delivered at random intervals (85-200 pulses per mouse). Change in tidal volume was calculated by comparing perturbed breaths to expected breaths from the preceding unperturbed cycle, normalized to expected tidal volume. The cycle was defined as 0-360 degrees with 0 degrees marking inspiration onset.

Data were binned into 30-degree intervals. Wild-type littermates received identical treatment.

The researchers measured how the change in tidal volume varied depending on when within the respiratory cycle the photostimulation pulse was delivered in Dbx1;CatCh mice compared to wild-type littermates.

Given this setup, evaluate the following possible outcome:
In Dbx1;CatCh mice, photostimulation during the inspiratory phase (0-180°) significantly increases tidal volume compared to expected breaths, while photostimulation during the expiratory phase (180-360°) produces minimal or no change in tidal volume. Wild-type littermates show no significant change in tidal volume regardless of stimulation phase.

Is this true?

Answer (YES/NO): NO